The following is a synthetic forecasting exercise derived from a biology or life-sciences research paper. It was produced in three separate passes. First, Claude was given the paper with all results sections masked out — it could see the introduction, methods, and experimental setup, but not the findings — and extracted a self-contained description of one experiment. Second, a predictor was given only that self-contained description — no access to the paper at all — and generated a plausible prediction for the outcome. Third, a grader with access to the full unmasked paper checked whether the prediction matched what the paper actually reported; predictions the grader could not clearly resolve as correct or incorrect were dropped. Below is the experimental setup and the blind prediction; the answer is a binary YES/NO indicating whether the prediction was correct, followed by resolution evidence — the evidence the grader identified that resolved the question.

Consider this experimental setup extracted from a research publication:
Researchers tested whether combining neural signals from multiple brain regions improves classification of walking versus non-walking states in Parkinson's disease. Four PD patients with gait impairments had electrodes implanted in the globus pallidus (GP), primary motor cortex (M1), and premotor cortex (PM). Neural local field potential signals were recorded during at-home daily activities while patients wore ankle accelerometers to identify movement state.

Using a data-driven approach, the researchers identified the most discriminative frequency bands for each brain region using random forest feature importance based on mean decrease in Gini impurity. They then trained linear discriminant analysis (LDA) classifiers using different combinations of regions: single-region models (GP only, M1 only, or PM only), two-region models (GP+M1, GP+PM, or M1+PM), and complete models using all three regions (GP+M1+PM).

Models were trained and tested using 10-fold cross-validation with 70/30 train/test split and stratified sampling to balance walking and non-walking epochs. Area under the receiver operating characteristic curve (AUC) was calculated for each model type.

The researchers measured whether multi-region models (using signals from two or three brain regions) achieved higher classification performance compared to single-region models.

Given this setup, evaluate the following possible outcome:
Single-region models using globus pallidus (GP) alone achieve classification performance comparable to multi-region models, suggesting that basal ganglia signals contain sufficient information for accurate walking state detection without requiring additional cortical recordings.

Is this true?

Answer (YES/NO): YES